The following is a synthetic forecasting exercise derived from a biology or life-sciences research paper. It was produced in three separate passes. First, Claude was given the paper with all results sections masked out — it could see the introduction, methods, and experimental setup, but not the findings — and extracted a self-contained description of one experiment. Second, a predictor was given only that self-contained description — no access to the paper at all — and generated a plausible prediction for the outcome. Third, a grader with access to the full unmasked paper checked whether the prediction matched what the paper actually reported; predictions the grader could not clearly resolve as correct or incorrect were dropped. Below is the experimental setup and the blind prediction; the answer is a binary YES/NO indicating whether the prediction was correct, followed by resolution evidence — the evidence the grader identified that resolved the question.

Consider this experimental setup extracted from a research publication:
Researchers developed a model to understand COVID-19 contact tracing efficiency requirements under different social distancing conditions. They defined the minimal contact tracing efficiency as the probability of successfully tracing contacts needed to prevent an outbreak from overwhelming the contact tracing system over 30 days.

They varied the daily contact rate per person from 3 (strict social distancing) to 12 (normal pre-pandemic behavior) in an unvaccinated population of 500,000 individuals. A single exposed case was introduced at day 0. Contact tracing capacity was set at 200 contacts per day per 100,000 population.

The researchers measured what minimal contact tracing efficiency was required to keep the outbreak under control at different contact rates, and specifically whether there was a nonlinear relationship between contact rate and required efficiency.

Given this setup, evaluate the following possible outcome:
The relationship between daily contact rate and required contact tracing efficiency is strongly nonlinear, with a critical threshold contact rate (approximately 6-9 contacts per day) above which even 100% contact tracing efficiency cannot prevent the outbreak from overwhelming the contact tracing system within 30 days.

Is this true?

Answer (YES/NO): NO